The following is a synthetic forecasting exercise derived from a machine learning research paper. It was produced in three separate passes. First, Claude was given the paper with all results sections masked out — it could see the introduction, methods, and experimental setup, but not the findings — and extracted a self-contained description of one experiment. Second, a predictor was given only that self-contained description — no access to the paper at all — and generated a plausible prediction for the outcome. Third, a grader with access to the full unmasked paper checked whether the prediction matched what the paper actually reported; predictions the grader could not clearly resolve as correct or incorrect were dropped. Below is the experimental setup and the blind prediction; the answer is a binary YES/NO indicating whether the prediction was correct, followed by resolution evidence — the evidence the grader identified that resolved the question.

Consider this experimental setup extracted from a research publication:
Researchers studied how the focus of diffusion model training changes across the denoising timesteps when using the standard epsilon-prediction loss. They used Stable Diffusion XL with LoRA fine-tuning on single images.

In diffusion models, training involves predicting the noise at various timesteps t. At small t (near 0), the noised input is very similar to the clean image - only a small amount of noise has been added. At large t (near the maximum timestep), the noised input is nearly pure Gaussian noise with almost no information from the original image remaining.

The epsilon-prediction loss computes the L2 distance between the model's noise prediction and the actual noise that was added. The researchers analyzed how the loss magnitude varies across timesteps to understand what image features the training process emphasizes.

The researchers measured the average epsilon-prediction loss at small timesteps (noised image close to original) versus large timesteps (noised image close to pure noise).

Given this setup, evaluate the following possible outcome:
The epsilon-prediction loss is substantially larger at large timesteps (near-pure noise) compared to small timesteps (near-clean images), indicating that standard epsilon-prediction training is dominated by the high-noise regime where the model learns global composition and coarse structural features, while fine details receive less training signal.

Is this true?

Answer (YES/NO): NO